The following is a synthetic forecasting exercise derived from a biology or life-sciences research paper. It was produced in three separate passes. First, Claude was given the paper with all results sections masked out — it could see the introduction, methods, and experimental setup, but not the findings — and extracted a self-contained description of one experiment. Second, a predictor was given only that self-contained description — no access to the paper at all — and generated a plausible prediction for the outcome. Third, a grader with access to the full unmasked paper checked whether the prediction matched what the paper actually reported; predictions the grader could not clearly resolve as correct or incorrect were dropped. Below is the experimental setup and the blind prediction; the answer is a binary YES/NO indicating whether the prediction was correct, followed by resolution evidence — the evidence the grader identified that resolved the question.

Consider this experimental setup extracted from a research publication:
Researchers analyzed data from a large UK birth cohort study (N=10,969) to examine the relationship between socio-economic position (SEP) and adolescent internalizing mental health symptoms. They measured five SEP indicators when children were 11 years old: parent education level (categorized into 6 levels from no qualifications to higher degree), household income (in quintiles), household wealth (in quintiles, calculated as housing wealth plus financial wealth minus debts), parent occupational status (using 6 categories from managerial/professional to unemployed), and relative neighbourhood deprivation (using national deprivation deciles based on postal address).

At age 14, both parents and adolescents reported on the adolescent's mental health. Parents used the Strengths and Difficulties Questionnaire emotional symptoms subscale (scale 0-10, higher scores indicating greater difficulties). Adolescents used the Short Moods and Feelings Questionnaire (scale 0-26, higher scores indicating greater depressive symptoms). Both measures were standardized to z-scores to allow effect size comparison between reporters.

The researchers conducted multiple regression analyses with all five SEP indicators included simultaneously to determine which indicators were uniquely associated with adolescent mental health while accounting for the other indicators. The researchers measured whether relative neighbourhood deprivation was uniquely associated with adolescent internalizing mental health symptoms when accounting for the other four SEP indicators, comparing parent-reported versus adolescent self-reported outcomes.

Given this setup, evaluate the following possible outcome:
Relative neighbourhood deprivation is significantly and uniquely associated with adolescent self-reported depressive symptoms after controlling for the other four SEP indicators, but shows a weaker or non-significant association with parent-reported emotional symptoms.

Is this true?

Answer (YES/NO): NO